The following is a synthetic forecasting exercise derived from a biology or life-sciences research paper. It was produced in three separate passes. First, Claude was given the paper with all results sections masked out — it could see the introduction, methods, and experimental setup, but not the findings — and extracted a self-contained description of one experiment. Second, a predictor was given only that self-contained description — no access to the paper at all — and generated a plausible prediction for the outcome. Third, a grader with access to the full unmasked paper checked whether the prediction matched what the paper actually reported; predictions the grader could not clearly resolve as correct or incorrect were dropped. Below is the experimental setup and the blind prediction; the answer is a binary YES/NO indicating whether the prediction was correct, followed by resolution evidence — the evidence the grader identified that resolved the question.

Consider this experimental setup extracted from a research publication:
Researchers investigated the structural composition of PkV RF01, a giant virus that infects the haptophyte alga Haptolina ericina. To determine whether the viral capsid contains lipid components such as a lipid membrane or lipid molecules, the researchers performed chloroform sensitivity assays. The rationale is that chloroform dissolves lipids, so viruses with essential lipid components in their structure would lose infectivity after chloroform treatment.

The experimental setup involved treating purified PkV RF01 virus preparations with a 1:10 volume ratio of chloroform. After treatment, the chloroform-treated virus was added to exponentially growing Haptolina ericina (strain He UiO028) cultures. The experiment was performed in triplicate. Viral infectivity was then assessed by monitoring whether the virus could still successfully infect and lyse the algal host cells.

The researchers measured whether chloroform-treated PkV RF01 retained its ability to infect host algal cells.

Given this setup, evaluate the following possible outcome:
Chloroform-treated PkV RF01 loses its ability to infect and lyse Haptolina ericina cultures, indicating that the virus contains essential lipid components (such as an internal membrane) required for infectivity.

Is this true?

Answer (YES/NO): YES